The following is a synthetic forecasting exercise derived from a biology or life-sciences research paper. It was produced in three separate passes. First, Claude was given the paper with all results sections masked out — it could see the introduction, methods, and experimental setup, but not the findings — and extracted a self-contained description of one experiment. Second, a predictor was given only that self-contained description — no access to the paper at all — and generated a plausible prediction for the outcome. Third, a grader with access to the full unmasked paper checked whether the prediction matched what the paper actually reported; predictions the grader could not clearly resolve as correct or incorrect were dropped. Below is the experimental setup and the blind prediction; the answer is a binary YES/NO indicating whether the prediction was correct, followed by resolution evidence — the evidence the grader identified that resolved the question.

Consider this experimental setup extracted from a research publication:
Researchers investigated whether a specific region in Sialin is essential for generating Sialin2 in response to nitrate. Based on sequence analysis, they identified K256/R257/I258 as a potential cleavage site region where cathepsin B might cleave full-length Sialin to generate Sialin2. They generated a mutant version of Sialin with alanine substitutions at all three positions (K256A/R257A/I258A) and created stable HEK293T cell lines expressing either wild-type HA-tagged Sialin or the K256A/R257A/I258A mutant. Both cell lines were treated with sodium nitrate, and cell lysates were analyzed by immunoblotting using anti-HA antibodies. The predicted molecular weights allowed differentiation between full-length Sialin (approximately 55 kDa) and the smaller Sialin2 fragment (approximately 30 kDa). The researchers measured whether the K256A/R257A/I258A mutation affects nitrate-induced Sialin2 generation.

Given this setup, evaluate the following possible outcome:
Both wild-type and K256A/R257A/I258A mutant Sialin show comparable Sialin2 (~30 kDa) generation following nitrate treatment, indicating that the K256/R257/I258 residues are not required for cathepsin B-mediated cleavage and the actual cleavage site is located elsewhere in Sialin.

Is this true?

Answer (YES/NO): NO